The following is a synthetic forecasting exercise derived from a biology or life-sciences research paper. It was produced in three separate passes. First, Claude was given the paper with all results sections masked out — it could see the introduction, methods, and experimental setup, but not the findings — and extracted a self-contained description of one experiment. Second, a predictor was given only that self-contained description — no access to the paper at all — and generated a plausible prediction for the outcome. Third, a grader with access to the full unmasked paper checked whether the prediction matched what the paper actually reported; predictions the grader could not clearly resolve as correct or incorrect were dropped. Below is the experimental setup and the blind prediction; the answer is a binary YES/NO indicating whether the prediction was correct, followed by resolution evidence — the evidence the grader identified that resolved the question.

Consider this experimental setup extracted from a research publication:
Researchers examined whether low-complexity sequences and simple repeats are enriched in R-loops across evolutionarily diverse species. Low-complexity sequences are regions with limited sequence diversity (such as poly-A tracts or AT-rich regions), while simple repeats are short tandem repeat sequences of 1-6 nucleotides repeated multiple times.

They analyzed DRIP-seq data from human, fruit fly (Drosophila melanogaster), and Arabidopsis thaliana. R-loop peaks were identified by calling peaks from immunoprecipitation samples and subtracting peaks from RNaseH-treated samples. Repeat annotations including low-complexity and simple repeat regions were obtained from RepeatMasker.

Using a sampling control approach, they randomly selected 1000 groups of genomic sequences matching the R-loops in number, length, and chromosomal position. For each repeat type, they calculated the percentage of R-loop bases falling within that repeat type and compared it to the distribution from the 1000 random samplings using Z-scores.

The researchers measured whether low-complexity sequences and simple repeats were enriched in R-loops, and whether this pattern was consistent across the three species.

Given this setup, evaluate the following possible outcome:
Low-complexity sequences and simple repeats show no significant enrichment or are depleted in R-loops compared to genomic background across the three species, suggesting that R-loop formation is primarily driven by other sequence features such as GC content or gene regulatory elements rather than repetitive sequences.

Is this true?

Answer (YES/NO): NO